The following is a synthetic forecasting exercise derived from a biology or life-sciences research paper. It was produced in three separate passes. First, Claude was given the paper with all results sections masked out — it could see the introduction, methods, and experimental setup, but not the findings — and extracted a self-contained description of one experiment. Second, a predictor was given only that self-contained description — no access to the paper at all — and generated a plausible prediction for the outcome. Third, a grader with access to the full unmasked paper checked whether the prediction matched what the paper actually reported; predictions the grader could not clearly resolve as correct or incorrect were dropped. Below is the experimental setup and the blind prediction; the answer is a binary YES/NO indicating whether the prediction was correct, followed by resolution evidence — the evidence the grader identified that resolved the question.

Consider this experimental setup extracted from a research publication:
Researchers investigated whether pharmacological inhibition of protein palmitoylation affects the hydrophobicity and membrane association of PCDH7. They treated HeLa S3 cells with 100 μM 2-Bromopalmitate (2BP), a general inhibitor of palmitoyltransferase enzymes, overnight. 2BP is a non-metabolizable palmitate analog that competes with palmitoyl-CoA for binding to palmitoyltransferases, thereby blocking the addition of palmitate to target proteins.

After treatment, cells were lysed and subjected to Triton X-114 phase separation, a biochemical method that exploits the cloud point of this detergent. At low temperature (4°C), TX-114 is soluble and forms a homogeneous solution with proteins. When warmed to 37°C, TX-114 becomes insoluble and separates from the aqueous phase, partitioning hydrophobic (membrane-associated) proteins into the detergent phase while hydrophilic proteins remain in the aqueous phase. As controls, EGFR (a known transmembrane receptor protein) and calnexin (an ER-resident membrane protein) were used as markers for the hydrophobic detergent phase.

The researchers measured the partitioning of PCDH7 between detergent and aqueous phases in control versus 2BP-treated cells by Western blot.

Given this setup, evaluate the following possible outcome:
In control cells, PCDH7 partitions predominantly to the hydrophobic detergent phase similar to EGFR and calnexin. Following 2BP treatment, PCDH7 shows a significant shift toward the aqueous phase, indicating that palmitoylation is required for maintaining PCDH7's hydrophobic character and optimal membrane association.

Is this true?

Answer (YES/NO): YES